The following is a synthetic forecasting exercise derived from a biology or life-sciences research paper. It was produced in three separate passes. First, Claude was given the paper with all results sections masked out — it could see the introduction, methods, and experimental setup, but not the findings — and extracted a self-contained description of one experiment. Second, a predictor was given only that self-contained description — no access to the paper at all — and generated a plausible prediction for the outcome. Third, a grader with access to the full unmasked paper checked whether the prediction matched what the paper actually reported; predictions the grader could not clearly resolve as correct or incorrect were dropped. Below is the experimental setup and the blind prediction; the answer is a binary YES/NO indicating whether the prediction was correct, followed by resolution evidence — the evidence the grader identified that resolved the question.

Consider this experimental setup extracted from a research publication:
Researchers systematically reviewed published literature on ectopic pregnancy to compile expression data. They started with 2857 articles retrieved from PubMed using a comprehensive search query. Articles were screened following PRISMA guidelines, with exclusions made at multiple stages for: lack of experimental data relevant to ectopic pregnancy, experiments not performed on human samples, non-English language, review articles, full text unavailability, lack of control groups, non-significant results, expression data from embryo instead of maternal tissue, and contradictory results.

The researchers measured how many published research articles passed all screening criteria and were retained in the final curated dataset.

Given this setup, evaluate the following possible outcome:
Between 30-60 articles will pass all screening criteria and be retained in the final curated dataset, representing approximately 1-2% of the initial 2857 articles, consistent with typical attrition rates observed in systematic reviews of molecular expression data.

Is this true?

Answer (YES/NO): NO